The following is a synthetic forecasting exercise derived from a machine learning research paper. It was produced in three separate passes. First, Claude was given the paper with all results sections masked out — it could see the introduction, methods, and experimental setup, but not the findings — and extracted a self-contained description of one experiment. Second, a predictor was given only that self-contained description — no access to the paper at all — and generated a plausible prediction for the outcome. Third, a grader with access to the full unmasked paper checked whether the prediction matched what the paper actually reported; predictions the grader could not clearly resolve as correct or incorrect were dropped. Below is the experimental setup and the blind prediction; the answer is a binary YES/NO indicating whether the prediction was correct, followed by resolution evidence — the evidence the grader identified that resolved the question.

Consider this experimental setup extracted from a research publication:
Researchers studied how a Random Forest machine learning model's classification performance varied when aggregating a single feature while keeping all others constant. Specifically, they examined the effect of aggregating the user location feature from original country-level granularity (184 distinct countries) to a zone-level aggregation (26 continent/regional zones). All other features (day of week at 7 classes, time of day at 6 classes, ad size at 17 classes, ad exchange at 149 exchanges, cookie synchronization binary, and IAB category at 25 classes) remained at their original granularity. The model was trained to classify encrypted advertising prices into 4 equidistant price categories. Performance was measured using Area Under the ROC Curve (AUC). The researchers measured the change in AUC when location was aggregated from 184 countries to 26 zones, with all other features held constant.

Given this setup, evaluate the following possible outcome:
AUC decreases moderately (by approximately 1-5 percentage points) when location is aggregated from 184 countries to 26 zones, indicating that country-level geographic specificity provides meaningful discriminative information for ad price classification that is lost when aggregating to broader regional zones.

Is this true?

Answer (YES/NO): NO